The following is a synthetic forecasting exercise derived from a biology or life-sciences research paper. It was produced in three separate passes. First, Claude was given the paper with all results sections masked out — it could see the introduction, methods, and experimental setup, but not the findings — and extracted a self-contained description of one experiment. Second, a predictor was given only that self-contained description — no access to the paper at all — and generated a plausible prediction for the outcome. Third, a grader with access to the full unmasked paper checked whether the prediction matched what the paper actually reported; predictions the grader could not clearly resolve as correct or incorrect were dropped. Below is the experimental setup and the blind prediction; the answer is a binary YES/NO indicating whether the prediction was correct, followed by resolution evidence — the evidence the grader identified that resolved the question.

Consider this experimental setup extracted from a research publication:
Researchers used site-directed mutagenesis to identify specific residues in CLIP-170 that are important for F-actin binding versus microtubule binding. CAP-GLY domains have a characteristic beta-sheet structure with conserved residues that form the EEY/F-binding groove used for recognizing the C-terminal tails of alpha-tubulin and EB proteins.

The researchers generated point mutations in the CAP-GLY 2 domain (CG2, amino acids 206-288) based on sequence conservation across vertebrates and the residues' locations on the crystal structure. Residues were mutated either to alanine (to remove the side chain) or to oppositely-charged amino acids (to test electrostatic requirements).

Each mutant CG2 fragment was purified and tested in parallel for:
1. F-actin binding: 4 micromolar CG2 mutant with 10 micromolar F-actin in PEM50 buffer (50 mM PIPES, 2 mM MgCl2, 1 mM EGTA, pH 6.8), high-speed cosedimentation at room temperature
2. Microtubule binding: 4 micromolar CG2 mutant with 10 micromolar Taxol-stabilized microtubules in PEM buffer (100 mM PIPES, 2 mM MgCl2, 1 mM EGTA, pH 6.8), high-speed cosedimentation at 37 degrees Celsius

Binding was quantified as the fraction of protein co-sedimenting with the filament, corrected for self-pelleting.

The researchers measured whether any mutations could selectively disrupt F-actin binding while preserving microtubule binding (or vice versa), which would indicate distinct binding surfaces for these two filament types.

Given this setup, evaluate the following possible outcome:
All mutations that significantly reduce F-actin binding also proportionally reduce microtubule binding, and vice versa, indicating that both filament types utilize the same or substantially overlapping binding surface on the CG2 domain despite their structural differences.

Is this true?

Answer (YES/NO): NO